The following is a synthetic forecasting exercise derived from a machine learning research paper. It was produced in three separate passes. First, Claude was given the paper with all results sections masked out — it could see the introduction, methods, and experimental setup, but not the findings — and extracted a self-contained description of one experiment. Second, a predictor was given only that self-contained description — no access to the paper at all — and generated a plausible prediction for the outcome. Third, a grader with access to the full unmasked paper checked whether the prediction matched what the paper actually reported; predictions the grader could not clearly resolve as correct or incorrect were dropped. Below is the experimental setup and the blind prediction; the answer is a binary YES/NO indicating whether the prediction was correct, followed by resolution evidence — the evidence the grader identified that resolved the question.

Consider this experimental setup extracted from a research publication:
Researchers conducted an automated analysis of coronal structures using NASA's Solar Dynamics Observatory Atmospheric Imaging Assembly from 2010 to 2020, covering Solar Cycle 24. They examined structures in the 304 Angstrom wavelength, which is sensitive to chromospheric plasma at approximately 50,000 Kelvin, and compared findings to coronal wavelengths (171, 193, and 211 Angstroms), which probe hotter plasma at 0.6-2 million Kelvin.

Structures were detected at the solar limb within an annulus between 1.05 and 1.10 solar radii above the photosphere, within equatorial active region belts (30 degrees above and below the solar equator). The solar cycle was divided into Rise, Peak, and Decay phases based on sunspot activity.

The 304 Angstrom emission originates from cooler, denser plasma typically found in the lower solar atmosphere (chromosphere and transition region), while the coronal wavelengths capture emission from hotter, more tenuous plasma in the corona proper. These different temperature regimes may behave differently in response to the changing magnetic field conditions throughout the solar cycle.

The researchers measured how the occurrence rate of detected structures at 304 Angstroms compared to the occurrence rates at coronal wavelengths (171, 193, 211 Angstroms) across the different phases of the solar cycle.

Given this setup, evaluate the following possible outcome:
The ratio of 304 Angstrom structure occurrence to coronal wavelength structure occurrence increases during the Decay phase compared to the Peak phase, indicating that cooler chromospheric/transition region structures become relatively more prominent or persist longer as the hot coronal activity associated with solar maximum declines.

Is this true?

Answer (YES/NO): NO